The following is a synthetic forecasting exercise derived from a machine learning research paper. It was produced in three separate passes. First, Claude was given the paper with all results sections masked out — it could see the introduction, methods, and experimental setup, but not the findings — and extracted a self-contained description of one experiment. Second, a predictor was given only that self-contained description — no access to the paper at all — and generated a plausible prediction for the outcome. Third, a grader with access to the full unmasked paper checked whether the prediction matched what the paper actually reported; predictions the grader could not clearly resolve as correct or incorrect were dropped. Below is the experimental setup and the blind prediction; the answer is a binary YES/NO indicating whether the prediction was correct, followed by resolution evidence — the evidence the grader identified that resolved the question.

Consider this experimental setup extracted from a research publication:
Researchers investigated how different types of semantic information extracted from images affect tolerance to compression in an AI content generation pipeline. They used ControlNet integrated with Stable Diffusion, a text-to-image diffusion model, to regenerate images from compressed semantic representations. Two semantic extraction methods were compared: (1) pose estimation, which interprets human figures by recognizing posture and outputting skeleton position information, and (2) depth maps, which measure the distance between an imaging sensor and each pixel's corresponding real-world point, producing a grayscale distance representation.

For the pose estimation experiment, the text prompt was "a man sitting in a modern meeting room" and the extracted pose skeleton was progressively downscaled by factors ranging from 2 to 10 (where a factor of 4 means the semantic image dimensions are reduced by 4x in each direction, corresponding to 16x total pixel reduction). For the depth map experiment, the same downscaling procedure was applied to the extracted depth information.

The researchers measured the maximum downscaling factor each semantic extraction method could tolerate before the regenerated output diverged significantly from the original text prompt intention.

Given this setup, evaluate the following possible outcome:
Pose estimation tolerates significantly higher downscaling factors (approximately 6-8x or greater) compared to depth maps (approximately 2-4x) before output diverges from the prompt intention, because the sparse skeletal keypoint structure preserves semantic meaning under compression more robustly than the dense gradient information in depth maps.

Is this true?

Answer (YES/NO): YES